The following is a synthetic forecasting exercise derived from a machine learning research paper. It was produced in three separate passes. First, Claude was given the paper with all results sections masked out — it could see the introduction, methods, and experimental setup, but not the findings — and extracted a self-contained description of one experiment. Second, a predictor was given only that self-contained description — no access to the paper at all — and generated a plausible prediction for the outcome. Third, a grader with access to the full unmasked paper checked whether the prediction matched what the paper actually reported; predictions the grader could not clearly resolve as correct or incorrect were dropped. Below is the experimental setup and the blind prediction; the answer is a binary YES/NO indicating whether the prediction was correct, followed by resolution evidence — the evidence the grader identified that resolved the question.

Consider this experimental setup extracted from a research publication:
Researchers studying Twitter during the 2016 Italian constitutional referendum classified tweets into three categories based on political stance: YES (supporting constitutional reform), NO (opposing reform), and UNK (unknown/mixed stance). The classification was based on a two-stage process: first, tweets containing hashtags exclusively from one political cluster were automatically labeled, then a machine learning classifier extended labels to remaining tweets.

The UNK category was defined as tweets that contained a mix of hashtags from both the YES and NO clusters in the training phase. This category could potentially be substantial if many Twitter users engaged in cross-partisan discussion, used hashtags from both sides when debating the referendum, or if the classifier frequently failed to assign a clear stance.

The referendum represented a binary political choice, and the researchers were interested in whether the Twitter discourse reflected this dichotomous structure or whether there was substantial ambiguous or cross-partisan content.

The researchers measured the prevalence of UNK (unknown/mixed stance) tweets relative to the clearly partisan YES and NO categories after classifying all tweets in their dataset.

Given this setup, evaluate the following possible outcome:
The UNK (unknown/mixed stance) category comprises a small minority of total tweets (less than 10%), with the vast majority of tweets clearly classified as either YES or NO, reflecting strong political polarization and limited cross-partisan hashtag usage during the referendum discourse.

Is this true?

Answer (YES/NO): YES